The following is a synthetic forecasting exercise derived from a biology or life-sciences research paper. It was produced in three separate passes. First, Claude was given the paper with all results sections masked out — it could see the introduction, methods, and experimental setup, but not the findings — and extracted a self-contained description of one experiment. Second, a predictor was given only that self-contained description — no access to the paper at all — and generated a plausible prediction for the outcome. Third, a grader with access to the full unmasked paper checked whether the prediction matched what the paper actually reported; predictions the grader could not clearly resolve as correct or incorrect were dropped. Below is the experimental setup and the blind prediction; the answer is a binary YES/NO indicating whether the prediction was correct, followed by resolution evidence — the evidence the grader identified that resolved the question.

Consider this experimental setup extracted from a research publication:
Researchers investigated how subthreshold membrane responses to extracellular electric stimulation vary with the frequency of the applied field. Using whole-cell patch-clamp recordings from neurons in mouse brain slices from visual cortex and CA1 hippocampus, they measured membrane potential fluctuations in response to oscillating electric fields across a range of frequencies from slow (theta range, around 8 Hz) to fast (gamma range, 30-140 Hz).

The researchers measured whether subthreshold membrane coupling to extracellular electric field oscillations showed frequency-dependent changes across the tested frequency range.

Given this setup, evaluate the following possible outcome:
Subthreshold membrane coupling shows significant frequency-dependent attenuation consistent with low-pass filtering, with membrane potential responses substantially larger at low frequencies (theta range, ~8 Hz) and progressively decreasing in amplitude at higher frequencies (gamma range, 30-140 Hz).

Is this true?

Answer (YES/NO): NO